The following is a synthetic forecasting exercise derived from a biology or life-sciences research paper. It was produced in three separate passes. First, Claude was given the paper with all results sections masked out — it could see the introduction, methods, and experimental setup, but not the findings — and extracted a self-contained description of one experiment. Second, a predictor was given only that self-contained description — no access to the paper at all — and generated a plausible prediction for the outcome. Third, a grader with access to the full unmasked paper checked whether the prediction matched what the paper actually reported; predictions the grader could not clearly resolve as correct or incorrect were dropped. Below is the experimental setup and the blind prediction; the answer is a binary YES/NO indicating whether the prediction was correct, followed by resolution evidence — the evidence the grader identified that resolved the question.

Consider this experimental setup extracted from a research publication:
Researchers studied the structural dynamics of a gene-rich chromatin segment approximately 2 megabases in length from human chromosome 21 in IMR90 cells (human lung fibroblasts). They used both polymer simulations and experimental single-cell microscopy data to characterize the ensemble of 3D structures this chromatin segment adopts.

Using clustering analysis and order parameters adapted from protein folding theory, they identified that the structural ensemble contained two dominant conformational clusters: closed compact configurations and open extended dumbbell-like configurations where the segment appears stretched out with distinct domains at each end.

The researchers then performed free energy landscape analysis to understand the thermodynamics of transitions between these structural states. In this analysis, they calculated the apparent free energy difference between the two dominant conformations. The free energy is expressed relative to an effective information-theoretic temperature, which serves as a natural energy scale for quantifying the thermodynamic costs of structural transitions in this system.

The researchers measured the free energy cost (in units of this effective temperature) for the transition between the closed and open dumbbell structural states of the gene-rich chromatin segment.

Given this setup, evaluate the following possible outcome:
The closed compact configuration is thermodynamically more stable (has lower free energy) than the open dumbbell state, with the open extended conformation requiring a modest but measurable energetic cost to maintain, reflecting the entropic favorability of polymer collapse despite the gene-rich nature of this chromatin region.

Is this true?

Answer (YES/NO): NO